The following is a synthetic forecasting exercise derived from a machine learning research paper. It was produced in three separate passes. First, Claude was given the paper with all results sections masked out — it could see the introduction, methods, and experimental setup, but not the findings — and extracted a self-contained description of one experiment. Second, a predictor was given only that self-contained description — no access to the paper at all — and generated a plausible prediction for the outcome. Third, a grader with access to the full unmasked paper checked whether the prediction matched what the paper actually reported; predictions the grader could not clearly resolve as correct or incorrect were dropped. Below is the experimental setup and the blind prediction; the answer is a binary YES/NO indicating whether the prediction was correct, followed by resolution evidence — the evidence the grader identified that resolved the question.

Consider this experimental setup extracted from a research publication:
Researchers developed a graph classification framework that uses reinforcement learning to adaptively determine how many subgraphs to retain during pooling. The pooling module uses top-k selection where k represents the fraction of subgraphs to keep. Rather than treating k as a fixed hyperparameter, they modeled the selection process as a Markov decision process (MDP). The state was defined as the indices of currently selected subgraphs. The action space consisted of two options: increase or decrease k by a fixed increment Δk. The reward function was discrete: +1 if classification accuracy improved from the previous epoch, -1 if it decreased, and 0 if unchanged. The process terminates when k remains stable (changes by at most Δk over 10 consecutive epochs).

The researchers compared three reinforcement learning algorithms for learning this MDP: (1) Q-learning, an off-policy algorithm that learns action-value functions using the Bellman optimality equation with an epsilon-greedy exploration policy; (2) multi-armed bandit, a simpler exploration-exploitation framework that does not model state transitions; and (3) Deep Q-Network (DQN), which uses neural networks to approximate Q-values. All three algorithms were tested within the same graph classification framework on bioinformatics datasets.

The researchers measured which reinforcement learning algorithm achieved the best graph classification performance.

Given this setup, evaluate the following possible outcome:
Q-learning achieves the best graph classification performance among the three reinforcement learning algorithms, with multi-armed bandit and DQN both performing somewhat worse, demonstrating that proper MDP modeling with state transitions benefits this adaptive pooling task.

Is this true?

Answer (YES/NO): YES